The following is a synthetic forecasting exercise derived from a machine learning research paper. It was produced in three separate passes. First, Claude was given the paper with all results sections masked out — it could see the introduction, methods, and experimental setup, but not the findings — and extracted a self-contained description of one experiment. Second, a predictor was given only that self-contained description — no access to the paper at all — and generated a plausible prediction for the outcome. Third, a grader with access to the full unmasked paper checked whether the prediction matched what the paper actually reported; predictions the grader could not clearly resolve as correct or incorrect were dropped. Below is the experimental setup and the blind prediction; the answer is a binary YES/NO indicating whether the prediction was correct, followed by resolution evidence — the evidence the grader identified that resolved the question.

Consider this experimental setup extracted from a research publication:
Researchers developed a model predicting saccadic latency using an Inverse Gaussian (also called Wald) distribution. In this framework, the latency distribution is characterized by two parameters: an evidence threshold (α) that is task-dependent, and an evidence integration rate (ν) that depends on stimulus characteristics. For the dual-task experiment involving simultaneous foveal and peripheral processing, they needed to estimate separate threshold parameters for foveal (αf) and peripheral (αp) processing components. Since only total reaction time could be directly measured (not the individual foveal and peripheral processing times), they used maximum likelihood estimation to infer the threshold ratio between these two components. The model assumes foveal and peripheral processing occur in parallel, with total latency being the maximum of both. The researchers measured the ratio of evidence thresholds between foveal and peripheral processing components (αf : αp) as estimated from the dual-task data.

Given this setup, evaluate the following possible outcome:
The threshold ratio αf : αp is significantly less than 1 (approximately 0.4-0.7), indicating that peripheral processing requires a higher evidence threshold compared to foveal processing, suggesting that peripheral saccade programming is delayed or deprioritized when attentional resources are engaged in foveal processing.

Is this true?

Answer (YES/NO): NO